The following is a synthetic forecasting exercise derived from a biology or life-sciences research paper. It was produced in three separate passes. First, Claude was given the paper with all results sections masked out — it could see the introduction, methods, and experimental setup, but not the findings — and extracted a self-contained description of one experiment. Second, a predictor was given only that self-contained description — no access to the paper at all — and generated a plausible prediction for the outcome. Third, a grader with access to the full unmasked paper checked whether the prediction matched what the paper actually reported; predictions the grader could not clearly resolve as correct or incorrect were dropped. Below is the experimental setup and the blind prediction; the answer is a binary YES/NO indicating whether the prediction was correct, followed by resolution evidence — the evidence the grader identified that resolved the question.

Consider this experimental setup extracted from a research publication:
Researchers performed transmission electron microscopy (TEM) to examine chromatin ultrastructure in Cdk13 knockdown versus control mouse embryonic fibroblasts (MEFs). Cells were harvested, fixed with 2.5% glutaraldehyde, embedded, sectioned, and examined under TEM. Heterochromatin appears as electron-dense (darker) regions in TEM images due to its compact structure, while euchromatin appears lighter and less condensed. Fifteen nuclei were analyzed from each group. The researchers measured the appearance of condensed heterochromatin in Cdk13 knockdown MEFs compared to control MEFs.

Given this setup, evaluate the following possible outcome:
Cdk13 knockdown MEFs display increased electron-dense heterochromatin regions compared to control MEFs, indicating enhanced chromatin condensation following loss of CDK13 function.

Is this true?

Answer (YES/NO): YES